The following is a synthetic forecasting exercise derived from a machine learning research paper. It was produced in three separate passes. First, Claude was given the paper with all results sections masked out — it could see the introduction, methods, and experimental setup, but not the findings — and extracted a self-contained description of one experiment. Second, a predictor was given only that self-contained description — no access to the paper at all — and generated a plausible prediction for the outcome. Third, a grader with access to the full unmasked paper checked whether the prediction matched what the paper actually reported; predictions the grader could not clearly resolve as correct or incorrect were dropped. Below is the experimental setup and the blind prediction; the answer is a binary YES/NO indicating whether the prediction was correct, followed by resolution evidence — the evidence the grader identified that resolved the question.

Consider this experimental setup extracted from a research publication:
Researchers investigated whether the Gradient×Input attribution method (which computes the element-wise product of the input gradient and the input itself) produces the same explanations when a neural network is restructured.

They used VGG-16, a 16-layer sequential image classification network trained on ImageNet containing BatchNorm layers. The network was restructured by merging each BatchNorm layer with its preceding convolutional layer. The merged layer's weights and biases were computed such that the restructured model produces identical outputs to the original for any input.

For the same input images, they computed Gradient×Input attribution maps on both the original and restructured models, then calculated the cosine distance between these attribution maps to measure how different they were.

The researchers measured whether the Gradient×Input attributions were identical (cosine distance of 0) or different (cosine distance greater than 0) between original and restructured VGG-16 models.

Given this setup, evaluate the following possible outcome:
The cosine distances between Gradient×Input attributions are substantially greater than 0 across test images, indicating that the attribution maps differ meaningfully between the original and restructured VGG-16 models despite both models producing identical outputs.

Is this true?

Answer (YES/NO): NO